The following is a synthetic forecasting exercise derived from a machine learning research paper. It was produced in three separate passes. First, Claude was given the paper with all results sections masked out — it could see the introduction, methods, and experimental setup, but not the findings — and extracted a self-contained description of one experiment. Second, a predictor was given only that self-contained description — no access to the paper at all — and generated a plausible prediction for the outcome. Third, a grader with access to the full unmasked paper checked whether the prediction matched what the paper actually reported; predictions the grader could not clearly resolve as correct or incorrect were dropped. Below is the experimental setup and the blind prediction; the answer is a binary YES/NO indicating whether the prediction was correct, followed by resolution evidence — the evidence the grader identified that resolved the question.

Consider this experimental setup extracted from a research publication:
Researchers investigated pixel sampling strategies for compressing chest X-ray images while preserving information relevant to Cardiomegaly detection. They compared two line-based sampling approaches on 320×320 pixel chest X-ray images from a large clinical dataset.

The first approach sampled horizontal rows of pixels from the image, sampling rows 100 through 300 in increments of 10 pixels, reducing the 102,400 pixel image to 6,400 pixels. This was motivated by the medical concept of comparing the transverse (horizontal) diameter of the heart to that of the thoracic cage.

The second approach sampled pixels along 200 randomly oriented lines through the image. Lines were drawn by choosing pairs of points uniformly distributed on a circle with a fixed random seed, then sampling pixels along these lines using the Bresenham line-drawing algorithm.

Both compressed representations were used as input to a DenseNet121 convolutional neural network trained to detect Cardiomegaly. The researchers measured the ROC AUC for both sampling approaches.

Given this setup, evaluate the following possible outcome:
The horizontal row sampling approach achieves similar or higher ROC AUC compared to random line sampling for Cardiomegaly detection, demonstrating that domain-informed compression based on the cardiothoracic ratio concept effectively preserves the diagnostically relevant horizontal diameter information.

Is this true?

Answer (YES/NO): YES